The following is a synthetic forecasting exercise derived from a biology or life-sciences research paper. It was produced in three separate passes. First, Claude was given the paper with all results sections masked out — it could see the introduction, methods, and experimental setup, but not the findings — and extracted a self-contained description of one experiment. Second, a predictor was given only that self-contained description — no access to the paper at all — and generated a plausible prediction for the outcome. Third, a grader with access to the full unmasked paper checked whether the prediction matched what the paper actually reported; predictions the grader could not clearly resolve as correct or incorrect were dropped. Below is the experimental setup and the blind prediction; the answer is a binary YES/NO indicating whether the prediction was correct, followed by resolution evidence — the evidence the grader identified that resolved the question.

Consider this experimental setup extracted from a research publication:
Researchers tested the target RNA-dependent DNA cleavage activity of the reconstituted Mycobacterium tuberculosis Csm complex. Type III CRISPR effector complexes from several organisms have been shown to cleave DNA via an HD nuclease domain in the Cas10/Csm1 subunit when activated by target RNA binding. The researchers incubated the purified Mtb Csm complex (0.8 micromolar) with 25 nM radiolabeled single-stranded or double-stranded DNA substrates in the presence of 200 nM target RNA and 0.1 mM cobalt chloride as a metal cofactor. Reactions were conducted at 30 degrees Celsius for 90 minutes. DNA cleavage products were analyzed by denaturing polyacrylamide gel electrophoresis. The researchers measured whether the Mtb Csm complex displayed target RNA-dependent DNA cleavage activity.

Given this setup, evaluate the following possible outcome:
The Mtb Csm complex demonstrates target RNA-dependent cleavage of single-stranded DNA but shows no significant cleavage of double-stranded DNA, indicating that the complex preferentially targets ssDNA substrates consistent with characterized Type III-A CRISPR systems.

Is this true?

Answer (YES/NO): NO